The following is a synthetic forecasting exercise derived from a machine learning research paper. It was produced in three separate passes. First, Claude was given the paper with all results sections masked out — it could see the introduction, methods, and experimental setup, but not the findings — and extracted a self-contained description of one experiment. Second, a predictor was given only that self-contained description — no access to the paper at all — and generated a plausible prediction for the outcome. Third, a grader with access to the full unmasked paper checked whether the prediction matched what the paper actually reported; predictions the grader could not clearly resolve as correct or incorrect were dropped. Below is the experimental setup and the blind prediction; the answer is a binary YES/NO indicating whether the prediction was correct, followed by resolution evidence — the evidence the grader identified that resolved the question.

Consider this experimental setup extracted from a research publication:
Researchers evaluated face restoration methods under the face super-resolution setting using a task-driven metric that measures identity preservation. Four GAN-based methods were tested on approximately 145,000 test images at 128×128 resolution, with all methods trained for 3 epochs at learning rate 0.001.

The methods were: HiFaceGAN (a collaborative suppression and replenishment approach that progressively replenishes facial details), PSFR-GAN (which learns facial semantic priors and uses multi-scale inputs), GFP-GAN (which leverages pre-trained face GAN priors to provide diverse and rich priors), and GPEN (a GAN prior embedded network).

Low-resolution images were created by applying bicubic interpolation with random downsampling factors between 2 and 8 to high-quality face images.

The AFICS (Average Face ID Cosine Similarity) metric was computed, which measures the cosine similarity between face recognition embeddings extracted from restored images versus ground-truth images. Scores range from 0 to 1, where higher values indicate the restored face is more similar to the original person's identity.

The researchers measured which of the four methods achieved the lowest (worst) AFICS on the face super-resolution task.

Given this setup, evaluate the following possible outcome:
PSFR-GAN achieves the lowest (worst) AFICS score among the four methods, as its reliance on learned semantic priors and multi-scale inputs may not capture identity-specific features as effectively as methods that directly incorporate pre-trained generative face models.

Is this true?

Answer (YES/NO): YES